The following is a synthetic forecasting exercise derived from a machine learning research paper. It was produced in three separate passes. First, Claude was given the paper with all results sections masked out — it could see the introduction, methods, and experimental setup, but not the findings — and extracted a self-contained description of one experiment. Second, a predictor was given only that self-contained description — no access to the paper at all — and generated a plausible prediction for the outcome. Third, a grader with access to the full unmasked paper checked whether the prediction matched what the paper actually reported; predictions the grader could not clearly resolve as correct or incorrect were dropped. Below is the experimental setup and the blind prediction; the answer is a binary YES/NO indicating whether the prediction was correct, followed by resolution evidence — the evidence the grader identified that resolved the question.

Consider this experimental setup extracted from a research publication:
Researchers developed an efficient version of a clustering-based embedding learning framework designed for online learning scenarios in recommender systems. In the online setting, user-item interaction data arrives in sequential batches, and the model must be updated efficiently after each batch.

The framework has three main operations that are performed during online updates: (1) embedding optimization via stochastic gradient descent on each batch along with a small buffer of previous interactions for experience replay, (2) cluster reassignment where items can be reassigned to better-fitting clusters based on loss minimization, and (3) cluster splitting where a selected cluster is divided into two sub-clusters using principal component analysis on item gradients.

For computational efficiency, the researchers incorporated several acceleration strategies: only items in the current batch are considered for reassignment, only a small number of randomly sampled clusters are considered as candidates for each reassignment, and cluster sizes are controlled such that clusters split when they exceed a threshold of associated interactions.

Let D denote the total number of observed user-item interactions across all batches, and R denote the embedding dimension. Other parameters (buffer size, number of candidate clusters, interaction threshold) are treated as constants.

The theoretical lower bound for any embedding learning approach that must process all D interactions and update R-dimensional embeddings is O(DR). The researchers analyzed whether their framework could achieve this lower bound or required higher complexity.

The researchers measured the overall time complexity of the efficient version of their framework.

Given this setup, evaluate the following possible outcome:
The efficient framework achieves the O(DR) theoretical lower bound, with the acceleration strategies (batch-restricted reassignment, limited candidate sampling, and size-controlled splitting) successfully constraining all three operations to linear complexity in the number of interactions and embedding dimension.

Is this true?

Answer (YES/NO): YES